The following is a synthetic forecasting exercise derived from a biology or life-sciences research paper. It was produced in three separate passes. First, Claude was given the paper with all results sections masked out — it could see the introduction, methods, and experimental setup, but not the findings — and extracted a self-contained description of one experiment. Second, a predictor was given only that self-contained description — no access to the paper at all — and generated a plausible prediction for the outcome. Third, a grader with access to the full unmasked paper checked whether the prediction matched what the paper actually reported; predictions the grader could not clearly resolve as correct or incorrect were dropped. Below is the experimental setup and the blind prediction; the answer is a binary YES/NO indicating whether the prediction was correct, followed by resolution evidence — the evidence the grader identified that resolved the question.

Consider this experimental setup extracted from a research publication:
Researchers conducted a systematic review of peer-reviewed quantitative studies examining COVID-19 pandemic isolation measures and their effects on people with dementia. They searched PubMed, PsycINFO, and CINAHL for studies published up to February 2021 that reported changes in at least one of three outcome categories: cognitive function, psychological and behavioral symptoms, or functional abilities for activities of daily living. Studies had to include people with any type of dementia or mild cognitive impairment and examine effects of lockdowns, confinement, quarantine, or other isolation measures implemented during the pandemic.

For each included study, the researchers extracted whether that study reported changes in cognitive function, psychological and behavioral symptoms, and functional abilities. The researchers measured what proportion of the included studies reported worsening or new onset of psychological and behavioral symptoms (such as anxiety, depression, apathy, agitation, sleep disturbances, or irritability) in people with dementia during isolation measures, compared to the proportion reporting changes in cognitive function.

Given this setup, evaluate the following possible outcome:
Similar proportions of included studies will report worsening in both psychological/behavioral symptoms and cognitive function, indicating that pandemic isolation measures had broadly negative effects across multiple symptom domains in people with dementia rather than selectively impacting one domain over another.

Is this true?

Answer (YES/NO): NO